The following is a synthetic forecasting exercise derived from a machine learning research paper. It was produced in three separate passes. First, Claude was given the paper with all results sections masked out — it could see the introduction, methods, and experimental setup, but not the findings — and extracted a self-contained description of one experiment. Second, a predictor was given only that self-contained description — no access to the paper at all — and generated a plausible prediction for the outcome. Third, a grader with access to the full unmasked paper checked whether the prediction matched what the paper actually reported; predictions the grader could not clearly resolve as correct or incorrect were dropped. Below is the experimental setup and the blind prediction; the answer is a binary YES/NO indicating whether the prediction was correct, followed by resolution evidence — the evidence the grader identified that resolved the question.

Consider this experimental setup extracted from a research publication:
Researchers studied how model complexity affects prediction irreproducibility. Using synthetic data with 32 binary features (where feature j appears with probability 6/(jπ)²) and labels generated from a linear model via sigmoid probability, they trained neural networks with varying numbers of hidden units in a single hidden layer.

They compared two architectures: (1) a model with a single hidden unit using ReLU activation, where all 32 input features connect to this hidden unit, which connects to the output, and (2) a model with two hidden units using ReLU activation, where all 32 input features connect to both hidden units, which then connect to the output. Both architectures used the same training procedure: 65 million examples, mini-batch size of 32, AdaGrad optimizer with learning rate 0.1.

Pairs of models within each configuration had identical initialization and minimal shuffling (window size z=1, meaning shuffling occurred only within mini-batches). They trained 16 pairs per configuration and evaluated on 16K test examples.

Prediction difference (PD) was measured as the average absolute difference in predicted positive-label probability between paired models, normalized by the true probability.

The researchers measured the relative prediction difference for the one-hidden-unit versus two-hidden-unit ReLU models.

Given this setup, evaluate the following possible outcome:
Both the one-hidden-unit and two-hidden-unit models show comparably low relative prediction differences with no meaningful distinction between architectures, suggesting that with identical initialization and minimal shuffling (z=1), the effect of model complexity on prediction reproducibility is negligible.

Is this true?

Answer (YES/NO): NO